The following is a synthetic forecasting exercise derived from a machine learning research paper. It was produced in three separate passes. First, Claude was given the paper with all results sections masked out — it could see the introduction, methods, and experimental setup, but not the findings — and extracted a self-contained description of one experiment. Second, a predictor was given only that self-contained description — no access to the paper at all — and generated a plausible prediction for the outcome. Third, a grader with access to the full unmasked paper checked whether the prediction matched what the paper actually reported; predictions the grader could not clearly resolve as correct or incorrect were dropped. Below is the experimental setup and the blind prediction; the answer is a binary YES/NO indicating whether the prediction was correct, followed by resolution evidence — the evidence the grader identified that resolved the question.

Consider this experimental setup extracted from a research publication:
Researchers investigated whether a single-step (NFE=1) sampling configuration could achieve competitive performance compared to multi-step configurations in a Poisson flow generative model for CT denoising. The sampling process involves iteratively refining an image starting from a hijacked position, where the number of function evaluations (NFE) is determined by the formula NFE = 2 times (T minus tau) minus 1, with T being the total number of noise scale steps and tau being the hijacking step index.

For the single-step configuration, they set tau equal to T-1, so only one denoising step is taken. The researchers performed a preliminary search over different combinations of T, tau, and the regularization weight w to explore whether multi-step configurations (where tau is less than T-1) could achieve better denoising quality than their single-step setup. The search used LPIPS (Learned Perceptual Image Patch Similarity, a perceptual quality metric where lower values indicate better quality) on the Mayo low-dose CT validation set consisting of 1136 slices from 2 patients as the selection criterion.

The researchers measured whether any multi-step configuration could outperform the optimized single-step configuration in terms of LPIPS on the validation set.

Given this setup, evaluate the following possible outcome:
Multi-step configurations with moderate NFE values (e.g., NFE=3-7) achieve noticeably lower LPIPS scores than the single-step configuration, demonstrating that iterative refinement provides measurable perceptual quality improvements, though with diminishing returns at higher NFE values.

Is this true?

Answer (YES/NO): NO